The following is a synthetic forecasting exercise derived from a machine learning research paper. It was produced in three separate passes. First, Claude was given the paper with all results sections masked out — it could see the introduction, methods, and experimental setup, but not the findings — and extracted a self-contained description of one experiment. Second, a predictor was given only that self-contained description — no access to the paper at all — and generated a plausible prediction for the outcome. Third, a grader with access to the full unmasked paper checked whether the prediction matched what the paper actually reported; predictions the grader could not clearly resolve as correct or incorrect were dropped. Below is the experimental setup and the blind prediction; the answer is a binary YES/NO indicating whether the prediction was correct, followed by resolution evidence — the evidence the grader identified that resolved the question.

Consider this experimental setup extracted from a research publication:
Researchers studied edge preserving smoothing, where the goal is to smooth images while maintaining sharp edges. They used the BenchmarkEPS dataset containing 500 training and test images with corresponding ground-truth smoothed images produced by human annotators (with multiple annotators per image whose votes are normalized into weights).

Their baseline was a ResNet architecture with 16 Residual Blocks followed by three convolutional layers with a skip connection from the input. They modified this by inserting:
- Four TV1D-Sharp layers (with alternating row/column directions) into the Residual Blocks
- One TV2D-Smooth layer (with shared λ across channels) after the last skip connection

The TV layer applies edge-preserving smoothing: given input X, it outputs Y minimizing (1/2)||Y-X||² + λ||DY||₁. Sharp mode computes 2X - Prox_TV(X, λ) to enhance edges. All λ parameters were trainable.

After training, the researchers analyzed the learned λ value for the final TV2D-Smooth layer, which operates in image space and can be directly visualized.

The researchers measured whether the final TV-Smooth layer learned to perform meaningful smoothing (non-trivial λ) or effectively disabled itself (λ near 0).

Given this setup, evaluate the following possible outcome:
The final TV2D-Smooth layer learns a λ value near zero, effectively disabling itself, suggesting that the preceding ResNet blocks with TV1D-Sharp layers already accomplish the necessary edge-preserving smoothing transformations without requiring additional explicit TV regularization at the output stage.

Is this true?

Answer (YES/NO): NO